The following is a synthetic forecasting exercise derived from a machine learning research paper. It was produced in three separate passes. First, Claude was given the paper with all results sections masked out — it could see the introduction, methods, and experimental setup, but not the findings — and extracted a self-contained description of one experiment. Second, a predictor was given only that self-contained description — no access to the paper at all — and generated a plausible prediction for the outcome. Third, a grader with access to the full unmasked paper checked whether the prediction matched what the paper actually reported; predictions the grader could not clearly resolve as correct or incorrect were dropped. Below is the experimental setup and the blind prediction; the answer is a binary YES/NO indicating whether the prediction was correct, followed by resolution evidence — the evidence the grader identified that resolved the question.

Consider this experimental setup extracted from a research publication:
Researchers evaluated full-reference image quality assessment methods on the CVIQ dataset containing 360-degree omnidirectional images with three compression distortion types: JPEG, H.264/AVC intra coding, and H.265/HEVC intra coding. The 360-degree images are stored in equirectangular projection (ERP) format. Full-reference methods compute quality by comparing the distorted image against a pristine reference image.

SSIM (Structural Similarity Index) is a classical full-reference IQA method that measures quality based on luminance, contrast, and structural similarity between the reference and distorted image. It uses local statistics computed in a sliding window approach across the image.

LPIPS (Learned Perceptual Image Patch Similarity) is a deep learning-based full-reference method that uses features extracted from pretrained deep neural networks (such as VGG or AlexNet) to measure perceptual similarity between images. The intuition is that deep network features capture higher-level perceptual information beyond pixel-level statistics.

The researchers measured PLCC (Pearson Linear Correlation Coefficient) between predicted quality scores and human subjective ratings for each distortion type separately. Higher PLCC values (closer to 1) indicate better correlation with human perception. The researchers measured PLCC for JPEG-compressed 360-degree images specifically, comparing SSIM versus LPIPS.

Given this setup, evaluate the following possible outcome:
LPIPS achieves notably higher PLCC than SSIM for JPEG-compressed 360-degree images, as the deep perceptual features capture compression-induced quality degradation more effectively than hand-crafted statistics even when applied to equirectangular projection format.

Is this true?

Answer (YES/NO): NO